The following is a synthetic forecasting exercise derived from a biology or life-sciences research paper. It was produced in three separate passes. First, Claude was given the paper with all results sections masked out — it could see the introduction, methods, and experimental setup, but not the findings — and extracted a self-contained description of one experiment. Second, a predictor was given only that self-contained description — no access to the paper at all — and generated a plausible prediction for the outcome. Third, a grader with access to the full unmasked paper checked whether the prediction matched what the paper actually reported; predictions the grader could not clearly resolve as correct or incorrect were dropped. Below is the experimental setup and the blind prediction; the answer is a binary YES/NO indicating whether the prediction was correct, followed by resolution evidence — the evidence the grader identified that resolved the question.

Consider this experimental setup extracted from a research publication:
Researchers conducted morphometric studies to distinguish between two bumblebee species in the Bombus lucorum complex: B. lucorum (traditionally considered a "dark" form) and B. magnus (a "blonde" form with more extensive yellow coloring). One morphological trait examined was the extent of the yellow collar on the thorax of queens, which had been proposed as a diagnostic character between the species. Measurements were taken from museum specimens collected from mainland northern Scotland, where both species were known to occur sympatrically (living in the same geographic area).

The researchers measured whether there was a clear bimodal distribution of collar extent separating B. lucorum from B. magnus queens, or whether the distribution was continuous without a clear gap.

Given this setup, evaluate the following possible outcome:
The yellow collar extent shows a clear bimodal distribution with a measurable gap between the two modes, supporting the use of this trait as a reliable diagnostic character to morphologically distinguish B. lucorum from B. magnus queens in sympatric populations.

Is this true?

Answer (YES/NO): NO